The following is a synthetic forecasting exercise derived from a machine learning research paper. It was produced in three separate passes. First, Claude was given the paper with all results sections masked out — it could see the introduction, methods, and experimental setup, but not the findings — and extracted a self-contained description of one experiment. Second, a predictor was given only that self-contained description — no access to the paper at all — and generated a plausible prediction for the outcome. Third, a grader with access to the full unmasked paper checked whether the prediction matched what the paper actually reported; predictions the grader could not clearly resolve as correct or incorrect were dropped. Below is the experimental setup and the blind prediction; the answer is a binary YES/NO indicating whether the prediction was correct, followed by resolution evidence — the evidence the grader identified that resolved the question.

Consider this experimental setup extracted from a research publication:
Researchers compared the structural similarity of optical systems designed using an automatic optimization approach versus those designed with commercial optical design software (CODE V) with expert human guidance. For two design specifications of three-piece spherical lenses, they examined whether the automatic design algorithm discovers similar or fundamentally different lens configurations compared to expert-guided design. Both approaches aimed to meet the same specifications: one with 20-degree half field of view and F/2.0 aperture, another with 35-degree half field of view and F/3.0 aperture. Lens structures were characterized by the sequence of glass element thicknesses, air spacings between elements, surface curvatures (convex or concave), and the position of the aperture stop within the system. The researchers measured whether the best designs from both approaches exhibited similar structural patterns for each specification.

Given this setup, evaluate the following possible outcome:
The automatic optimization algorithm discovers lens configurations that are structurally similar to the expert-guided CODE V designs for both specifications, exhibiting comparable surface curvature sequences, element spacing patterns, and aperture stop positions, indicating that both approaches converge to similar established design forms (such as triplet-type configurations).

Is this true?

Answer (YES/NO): YES